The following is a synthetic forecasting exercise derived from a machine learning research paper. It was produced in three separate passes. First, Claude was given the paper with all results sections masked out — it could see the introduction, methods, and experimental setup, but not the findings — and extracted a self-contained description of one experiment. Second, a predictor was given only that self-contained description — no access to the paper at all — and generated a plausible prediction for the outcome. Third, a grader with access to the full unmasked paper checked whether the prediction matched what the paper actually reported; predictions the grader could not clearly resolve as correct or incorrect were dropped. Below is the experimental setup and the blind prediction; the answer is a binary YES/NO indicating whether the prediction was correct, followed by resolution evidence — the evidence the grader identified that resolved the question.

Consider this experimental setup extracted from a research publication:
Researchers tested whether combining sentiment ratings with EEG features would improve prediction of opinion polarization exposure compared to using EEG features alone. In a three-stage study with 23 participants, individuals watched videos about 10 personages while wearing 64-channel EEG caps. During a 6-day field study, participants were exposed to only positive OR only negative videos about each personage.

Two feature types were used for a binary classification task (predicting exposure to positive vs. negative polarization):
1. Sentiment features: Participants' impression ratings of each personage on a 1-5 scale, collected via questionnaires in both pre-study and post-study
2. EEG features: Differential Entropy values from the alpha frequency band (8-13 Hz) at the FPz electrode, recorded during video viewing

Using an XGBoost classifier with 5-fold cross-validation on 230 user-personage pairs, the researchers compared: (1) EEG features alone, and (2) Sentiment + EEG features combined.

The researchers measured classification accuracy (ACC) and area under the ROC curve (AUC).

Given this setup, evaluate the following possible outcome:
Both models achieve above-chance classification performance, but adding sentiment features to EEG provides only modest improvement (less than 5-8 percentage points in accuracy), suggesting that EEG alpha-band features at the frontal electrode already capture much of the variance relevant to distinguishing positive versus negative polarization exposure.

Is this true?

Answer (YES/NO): NO